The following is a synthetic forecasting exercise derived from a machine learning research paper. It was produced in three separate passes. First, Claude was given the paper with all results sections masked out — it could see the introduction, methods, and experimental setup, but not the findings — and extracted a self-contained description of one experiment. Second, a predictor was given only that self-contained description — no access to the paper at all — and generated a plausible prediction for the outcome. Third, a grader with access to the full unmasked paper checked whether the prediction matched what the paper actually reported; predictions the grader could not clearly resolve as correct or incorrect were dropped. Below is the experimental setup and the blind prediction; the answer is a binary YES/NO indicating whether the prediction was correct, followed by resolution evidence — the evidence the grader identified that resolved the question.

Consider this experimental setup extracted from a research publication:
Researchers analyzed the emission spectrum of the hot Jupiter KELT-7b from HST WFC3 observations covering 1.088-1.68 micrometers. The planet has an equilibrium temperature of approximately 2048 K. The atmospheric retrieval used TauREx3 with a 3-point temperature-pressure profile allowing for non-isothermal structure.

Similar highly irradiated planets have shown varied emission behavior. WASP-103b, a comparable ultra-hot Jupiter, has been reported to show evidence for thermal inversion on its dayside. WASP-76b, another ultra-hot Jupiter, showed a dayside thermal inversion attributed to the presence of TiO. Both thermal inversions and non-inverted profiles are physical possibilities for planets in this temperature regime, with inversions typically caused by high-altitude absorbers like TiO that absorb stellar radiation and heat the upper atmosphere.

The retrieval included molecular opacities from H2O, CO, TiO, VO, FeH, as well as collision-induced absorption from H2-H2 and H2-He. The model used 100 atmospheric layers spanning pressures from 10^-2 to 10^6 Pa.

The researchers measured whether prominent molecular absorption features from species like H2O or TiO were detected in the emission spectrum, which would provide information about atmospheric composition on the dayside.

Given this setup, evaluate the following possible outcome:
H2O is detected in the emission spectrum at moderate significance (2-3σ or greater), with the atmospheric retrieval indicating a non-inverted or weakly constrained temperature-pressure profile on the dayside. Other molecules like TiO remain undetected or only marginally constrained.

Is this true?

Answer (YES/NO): NO